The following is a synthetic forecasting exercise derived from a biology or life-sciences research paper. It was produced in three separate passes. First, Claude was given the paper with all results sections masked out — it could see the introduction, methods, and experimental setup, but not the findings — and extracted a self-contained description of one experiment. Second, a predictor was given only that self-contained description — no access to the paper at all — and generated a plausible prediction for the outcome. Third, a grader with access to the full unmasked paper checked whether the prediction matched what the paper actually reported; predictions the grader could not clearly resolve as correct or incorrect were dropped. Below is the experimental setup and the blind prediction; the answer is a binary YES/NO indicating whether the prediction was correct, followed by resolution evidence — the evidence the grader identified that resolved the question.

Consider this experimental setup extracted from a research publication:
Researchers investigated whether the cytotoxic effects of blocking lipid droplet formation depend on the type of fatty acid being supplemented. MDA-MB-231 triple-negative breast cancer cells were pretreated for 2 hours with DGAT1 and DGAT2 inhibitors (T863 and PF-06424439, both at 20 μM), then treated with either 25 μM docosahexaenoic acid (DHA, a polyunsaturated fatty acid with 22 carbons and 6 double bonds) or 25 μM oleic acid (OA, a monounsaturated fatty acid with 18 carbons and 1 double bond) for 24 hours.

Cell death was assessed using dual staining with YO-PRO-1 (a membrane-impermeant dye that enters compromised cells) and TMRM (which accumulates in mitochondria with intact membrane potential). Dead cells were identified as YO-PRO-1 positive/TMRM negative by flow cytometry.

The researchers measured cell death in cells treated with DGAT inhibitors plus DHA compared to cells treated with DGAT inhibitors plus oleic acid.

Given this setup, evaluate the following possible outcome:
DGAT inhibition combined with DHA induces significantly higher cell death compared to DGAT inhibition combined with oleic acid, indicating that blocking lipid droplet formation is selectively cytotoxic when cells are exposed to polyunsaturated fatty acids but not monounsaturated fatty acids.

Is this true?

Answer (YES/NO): YES